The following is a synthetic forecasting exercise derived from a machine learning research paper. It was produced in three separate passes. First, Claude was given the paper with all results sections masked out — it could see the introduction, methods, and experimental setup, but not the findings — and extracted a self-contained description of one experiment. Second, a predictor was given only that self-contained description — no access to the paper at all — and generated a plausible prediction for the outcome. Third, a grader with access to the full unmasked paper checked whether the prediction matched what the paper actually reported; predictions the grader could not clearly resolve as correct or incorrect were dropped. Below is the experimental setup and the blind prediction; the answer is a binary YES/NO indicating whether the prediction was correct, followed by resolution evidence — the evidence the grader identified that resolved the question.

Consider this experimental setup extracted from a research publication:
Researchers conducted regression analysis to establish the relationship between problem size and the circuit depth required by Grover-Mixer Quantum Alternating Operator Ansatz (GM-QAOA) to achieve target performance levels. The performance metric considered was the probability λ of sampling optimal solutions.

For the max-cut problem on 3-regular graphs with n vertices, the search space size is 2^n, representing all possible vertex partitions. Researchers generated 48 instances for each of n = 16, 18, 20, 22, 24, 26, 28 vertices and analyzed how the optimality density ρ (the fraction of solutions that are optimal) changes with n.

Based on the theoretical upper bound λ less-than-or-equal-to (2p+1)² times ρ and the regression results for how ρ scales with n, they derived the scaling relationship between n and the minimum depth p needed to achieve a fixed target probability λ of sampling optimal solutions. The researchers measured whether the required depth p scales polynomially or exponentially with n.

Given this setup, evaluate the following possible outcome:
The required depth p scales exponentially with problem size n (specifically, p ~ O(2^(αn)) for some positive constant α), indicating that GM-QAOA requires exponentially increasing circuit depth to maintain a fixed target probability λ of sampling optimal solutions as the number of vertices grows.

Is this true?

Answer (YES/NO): YES